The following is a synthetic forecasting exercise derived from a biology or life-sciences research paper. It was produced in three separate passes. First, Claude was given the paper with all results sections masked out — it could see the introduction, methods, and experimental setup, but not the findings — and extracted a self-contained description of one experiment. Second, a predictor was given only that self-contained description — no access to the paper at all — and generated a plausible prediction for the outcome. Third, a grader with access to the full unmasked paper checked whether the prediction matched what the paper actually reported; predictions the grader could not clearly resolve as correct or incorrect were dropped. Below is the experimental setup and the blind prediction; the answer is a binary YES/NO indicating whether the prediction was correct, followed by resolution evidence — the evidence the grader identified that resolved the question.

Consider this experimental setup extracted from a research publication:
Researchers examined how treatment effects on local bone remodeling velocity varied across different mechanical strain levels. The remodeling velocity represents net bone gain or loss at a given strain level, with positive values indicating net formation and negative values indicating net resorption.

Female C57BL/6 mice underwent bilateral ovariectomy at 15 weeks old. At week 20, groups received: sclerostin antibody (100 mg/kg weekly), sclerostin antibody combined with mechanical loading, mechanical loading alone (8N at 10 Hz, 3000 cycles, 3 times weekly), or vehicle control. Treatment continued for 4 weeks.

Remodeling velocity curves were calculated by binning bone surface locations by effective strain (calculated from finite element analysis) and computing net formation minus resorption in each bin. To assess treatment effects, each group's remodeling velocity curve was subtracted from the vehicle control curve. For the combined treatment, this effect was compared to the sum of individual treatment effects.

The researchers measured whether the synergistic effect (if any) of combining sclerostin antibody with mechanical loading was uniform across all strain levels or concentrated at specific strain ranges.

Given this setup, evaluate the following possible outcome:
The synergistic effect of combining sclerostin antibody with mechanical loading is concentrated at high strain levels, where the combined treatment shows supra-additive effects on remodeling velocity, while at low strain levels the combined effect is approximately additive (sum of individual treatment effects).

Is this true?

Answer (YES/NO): NO